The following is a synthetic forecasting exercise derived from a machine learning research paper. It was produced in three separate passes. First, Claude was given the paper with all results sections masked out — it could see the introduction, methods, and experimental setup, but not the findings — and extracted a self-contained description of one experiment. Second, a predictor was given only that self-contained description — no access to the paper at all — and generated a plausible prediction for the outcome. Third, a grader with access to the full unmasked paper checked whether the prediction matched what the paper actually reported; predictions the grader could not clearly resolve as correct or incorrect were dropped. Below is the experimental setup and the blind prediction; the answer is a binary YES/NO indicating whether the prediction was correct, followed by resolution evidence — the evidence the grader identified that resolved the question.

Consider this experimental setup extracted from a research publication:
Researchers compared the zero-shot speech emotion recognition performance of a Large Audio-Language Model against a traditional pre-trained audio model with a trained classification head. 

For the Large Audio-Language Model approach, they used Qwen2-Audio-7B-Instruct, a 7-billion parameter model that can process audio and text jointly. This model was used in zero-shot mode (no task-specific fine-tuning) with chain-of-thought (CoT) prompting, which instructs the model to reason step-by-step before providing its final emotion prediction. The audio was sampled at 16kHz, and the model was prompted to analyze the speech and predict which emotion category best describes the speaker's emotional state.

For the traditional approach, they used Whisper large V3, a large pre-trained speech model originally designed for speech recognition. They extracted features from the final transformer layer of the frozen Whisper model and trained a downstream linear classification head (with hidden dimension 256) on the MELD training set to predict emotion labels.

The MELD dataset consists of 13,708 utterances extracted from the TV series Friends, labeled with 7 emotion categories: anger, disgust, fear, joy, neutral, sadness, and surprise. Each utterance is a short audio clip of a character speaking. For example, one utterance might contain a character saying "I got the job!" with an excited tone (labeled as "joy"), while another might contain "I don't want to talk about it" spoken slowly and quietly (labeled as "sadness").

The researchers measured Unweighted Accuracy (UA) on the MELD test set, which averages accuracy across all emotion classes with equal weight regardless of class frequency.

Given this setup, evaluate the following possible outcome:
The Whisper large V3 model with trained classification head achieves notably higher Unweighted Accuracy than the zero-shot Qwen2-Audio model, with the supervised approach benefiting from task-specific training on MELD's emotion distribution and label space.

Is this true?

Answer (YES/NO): YES